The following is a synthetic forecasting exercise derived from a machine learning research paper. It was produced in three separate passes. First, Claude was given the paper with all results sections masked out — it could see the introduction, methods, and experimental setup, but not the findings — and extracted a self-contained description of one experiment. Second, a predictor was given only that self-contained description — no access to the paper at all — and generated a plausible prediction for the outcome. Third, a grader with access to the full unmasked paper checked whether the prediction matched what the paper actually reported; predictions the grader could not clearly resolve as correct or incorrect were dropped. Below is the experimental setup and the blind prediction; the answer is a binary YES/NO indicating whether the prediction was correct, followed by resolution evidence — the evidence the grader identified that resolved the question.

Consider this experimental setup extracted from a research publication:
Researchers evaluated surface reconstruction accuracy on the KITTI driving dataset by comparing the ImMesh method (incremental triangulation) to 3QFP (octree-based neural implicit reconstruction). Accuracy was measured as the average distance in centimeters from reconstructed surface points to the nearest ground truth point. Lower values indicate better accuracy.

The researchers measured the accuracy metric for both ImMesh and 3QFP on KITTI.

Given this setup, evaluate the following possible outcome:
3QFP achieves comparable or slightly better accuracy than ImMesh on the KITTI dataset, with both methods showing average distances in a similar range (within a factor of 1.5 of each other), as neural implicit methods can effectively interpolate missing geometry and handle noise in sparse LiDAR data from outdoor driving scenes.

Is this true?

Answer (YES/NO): YES